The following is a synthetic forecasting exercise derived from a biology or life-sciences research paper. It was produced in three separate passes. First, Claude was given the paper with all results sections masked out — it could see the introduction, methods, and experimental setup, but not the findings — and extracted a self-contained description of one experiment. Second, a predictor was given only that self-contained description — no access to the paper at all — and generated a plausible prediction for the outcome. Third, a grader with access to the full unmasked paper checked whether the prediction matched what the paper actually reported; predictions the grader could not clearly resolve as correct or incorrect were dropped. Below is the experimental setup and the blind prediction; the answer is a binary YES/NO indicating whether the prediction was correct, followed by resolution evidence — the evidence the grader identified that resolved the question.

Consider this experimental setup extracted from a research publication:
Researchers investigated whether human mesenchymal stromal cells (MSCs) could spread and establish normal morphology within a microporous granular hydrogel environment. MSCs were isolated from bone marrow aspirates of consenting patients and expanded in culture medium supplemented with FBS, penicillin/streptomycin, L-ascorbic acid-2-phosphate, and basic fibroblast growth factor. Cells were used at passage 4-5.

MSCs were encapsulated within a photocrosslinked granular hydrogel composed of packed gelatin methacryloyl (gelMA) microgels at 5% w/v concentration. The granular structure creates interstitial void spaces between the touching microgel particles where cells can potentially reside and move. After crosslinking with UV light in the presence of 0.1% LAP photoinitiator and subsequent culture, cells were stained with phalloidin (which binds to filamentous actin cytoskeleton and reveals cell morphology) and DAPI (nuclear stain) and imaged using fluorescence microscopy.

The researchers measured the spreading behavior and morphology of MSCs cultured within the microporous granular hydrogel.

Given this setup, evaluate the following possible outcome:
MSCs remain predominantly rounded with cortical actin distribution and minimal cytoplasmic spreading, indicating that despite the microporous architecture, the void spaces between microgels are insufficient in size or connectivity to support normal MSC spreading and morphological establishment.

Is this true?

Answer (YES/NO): NO